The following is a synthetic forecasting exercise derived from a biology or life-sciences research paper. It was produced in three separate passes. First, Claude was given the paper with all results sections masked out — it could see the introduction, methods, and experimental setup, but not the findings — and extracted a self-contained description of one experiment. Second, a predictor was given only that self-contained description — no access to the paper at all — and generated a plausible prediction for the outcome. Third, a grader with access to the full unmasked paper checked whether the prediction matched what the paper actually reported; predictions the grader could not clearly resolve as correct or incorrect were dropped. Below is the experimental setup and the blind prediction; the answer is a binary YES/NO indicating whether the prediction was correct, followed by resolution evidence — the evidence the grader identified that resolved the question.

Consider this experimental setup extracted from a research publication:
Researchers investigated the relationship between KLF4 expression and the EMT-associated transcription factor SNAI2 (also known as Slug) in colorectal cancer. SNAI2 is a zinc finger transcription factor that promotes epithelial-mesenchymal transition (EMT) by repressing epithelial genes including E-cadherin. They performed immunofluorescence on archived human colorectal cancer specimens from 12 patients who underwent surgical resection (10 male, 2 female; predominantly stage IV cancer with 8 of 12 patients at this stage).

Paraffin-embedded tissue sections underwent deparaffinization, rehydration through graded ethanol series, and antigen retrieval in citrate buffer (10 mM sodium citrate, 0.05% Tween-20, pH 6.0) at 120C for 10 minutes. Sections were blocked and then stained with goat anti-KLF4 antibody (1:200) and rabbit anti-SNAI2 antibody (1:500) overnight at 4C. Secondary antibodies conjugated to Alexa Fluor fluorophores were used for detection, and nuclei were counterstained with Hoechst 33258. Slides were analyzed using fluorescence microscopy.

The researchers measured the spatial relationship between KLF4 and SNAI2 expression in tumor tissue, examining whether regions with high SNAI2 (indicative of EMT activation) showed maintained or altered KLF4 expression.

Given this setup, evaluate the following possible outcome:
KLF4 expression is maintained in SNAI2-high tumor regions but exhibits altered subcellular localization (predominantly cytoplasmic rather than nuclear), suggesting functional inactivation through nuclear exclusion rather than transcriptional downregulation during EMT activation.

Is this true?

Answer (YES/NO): NO